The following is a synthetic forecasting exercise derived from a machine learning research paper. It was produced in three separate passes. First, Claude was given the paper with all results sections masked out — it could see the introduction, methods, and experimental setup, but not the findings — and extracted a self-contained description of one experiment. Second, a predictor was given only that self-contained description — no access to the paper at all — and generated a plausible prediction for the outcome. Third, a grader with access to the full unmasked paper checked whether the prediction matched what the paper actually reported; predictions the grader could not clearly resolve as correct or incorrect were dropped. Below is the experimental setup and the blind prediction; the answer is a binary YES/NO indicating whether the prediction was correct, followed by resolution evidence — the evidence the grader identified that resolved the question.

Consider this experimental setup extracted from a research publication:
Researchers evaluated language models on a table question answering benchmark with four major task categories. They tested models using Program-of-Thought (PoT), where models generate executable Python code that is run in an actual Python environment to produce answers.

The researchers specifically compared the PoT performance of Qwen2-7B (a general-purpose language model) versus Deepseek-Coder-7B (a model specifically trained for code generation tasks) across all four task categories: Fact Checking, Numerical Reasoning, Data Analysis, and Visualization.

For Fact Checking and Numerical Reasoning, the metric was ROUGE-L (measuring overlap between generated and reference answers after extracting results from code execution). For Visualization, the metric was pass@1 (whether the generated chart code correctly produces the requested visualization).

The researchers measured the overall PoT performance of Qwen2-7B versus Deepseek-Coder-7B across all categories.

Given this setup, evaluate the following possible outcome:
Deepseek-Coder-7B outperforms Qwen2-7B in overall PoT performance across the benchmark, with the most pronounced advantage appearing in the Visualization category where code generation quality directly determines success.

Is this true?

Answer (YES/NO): NO